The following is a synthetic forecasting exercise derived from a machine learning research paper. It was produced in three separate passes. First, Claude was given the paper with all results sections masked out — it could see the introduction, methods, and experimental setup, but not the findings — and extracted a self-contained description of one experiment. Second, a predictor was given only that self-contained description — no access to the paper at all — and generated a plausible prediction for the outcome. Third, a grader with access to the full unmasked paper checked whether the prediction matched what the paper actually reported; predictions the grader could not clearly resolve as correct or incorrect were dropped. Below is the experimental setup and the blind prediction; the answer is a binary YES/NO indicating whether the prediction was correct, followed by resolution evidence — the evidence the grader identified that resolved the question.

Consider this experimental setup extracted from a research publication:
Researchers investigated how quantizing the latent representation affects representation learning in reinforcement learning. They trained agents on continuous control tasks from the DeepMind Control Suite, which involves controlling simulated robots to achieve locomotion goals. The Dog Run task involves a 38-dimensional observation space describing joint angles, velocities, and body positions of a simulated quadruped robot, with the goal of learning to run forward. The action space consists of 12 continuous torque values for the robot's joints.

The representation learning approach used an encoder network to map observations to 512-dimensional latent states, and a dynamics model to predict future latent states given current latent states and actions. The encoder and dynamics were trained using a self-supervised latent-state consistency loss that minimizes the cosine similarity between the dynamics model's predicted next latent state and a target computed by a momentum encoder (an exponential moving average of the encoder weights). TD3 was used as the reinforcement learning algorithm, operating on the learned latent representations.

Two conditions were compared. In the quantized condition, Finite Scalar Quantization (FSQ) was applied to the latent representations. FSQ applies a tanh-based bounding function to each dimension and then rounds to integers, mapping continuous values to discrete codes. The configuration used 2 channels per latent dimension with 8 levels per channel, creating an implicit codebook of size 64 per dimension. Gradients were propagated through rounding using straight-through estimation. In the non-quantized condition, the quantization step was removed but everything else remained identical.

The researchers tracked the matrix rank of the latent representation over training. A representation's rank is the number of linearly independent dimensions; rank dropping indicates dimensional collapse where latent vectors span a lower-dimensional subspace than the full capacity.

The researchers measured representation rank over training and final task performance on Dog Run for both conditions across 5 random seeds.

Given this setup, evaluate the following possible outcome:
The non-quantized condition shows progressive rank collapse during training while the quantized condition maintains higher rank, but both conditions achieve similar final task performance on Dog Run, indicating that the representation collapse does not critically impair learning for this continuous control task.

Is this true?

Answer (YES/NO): NO